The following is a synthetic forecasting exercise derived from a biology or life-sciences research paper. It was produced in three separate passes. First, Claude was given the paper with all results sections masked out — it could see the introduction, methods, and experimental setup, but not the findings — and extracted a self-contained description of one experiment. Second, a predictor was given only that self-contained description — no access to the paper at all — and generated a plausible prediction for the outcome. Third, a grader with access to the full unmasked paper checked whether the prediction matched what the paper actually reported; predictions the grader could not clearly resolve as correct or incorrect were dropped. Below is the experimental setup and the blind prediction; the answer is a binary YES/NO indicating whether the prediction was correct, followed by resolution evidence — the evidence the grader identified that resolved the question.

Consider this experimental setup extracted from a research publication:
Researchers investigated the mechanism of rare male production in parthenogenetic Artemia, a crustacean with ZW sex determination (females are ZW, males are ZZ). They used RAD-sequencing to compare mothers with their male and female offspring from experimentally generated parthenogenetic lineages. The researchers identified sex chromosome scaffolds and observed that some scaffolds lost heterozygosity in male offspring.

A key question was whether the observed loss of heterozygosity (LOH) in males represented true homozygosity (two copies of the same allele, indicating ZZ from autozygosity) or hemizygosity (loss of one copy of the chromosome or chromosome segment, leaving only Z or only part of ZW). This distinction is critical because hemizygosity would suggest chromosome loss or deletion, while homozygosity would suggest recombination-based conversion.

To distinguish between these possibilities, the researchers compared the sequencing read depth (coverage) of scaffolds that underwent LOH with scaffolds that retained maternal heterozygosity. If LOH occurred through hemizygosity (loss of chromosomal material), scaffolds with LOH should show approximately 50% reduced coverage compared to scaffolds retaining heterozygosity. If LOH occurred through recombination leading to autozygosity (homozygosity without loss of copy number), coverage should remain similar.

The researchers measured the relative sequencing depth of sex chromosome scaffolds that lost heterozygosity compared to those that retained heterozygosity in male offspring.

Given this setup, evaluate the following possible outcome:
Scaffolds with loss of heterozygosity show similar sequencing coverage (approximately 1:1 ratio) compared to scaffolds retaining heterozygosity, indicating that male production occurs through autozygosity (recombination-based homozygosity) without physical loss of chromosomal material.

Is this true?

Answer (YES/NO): YES